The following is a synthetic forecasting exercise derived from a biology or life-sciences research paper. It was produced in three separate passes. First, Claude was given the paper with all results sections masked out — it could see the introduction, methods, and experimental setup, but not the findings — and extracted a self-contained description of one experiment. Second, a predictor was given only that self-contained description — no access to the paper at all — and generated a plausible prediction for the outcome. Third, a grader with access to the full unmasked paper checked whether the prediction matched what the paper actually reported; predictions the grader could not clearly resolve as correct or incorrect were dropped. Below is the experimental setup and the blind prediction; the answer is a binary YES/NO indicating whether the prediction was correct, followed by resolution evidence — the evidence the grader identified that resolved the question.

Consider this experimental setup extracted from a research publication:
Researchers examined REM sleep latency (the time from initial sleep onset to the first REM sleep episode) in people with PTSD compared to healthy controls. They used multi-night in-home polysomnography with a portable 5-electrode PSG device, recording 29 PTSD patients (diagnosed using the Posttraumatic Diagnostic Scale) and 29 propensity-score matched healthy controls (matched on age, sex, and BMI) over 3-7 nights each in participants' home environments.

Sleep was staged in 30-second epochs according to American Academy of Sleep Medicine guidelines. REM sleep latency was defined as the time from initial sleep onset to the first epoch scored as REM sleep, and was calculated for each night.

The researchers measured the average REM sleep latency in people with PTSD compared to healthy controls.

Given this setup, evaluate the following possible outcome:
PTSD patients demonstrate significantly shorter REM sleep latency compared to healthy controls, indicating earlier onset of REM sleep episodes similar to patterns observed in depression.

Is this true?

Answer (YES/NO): NO